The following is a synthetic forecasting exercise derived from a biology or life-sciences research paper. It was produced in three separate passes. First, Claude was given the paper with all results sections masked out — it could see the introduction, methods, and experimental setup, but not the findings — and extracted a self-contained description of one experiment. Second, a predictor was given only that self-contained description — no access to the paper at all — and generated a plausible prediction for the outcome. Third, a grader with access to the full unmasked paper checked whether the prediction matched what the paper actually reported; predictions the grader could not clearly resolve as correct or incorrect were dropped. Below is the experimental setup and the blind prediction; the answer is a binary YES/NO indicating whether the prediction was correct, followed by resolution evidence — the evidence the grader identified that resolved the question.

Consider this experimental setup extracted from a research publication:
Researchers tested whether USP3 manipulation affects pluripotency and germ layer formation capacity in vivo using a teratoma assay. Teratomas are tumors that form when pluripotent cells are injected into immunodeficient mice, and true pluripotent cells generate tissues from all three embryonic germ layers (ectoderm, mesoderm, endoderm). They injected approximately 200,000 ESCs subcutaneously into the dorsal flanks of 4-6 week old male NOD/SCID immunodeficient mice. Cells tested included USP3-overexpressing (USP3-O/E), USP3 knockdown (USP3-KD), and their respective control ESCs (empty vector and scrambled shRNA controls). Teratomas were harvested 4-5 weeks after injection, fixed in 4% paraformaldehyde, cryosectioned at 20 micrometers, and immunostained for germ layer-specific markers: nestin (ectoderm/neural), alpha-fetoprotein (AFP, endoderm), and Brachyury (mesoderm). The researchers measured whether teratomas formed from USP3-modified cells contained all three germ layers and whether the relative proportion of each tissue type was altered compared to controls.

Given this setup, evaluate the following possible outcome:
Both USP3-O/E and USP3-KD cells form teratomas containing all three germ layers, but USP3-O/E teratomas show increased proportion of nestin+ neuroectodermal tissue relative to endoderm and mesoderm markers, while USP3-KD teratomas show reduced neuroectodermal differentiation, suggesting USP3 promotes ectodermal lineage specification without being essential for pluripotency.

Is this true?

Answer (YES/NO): NO